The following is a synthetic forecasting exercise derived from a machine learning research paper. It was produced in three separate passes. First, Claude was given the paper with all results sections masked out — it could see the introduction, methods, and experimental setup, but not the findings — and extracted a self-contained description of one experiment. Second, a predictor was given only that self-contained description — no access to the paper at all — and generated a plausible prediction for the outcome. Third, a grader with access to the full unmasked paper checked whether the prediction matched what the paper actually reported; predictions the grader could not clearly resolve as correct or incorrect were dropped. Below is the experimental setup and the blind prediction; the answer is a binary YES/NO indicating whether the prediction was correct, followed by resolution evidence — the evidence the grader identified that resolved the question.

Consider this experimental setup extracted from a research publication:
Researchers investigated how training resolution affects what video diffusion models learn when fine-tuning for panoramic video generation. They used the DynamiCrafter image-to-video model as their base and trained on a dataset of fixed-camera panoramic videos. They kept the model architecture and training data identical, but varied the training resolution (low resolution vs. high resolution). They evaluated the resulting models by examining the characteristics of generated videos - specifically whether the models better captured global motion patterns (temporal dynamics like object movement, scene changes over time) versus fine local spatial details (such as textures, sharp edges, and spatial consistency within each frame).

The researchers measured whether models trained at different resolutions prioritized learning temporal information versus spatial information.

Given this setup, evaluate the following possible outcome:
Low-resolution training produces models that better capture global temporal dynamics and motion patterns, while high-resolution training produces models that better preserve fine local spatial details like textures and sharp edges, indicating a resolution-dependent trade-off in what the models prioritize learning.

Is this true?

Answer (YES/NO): YES